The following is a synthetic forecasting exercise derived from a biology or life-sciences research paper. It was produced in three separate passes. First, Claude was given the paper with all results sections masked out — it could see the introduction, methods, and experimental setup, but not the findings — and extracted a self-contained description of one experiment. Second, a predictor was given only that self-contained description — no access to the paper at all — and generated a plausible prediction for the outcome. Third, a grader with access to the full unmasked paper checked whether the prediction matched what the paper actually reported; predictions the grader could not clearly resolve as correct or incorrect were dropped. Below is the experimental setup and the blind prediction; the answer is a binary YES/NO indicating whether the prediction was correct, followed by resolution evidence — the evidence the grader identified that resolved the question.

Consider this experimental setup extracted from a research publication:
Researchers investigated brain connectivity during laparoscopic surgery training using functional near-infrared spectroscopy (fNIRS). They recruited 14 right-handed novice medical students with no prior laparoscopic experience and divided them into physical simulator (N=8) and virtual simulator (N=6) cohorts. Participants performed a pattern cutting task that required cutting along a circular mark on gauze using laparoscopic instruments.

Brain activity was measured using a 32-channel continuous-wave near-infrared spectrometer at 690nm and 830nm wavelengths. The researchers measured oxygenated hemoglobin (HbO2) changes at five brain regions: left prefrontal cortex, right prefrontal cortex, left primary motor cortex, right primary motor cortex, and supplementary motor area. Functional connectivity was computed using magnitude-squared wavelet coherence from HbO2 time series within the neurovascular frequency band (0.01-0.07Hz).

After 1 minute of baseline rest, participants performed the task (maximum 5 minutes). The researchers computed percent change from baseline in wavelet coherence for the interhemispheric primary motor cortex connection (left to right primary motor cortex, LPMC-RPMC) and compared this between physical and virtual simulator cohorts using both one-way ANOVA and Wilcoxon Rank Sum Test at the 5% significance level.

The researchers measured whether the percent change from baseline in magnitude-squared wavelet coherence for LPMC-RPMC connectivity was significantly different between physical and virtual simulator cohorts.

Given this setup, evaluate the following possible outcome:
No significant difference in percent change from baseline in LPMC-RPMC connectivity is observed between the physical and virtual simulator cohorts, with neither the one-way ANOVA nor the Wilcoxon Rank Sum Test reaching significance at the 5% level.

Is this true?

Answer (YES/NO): NO